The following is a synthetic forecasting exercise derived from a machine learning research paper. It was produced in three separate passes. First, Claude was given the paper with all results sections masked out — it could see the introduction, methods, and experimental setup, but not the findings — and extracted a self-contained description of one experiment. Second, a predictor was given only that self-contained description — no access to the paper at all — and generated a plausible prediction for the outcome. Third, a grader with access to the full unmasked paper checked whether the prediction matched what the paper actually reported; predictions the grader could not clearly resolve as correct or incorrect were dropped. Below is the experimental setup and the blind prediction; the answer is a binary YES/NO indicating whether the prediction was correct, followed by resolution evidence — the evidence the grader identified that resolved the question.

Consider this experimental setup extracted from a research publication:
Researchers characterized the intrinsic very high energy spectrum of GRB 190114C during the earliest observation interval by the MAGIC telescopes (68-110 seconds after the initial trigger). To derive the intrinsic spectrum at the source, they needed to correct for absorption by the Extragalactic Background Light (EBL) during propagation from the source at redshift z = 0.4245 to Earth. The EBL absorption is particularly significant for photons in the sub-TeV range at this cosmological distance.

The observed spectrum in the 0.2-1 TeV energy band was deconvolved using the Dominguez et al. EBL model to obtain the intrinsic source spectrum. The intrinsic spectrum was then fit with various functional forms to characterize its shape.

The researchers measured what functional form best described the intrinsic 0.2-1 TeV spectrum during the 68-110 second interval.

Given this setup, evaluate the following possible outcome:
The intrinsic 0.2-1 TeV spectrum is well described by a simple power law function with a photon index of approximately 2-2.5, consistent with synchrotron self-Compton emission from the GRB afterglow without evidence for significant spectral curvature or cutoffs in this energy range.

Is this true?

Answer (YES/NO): NO